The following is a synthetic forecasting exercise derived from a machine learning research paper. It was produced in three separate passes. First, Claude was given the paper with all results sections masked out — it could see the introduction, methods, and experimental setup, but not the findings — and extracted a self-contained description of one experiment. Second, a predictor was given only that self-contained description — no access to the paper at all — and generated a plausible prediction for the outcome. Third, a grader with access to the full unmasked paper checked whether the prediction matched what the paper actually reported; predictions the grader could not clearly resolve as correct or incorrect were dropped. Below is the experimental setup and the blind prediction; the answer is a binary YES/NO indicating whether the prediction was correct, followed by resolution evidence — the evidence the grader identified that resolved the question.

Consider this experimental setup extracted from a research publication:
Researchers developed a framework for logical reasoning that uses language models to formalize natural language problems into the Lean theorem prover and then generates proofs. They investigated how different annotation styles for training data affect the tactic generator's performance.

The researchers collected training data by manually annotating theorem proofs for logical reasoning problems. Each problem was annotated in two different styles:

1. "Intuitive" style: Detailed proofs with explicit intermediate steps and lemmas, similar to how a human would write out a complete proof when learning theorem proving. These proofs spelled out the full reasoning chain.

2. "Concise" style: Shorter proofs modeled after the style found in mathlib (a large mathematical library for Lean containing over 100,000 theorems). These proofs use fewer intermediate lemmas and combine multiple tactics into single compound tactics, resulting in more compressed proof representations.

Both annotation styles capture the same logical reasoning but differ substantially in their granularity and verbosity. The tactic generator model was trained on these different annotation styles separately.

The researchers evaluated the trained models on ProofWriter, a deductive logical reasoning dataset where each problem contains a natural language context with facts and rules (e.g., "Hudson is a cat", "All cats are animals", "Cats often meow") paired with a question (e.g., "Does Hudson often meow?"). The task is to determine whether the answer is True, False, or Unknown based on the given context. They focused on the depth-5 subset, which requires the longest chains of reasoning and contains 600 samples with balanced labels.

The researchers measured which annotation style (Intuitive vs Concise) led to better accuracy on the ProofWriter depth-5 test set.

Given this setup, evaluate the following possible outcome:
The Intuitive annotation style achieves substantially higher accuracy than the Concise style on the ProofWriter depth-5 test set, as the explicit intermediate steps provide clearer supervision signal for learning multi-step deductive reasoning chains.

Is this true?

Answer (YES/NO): NO